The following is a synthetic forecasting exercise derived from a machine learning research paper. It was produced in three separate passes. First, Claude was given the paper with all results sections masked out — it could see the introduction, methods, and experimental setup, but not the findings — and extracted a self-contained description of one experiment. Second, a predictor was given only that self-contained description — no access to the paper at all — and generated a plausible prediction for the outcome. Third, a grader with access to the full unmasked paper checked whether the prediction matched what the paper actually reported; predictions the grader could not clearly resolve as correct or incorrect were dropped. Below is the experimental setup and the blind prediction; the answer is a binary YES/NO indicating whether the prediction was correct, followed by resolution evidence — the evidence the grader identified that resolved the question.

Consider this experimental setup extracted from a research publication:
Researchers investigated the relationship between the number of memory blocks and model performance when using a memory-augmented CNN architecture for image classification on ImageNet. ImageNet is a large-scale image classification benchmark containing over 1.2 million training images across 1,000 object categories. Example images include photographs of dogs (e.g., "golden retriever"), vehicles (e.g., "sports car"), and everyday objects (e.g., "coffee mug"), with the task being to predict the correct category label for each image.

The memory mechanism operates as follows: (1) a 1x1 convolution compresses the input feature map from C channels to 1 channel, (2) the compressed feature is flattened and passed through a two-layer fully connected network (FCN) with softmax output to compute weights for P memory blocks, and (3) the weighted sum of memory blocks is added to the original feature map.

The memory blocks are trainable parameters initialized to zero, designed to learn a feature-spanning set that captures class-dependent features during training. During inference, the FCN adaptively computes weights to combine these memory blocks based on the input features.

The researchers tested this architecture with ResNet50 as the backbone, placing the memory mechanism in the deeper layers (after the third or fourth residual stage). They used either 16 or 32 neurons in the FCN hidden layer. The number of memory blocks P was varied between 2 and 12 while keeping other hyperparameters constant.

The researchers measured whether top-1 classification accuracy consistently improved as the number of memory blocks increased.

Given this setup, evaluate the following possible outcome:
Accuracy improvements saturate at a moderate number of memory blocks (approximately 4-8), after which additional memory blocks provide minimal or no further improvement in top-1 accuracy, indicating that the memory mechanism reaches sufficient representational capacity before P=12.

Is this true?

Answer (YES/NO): NO